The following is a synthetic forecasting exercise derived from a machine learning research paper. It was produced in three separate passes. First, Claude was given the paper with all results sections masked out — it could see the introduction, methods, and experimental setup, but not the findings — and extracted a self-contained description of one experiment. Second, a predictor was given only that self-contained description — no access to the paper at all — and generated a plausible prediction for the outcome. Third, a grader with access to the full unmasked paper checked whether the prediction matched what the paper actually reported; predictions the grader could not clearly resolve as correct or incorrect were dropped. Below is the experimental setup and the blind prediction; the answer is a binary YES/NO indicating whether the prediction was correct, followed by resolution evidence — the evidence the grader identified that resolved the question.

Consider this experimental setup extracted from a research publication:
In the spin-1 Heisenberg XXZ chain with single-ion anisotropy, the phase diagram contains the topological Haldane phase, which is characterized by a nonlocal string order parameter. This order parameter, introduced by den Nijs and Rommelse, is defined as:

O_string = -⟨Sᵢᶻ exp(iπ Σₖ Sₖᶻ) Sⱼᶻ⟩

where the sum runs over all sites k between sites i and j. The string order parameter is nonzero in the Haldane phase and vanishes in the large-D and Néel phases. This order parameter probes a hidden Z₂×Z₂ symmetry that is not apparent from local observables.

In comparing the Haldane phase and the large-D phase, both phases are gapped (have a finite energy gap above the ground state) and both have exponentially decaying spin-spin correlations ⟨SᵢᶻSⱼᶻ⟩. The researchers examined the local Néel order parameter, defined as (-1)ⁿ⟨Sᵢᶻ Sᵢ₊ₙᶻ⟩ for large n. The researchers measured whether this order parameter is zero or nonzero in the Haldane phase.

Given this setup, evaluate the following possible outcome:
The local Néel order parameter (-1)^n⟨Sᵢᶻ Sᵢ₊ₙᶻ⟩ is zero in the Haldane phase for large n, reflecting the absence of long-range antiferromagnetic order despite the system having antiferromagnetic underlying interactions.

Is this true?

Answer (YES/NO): YES